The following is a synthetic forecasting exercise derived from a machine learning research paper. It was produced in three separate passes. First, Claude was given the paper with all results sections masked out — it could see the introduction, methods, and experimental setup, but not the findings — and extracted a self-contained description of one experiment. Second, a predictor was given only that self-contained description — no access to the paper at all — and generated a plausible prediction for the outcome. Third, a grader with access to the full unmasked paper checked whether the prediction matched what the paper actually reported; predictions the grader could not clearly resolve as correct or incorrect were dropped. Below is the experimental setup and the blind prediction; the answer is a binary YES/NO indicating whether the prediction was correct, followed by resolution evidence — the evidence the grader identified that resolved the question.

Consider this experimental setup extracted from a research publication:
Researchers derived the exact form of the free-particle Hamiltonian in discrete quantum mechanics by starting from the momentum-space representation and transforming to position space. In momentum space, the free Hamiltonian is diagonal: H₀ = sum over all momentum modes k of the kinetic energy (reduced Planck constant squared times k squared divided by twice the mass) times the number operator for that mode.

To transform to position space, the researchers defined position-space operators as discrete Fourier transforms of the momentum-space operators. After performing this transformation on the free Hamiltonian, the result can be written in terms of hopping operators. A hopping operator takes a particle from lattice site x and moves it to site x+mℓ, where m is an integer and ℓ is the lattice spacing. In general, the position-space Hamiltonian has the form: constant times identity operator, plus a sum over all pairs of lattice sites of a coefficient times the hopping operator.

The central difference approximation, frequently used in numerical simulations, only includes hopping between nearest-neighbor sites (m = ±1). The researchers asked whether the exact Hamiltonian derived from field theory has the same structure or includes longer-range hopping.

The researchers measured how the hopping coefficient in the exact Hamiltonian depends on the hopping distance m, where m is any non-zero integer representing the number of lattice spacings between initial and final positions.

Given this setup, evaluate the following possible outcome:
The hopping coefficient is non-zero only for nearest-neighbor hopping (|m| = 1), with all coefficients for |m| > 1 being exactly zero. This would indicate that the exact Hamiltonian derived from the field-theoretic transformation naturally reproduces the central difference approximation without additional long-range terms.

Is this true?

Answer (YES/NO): NO